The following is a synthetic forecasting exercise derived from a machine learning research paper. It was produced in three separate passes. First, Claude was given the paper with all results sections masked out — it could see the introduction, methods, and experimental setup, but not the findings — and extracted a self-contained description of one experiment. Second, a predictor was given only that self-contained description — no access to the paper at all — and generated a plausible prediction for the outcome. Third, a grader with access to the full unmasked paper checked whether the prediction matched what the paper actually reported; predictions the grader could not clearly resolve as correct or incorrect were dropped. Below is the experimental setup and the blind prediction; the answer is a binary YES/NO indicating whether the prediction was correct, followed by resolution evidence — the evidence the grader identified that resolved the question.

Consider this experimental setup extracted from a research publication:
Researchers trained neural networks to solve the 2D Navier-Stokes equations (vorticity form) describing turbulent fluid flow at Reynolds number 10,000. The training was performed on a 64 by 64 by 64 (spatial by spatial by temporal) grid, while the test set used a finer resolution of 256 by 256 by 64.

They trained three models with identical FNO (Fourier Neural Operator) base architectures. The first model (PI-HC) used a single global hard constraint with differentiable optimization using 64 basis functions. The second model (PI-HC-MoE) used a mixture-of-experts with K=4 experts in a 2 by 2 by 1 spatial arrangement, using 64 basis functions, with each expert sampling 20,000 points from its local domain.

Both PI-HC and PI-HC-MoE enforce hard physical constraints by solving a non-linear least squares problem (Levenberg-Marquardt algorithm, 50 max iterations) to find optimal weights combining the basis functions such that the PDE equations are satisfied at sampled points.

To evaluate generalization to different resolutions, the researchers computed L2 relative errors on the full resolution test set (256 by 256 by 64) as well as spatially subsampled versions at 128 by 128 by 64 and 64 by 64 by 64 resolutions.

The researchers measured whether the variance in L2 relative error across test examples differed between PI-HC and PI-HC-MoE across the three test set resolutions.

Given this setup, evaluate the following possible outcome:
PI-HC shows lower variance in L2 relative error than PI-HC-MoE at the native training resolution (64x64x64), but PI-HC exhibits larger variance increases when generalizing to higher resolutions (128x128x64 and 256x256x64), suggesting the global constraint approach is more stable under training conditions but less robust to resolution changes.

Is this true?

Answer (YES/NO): NO